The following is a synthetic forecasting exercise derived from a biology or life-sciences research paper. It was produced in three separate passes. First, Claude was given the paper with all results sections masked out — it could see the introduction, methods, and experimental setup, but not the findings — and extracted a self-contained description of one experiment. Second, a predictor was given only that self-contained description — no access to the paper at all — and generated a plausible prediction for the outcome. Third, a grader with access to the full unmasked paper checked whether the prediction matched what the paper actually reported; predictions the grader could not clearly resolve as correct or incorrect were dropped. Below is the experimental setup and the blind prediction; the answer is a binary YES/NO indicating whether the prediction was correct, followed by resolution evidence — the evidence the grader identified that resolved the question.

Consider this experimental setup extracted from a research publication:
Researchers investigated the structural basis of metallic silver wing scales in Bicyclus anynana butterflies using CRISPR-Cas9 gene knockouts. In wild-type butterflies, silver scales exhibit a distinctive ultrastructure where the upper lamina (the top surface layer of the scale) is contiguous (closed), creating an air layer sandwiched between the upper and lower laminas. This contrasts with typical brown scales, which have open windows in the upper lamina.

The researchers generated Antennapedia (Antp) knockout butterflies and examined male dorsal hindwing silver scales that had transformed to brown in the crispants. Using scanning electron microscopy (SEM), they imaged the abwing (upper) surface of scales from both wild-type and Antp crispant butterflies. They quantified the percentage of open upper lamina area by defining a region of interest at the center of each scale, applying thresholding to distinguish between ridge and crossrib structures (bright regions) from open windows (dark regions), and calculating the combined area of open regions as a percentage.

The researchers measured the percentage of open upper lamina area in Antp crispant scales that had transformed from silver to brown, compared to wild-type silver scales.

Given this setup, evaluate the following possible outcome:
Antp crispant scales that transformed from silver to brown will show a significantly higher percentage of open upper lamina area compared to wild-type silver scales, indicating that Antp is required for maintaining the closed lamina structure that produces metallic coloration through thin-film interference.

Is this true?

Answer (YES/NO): YES